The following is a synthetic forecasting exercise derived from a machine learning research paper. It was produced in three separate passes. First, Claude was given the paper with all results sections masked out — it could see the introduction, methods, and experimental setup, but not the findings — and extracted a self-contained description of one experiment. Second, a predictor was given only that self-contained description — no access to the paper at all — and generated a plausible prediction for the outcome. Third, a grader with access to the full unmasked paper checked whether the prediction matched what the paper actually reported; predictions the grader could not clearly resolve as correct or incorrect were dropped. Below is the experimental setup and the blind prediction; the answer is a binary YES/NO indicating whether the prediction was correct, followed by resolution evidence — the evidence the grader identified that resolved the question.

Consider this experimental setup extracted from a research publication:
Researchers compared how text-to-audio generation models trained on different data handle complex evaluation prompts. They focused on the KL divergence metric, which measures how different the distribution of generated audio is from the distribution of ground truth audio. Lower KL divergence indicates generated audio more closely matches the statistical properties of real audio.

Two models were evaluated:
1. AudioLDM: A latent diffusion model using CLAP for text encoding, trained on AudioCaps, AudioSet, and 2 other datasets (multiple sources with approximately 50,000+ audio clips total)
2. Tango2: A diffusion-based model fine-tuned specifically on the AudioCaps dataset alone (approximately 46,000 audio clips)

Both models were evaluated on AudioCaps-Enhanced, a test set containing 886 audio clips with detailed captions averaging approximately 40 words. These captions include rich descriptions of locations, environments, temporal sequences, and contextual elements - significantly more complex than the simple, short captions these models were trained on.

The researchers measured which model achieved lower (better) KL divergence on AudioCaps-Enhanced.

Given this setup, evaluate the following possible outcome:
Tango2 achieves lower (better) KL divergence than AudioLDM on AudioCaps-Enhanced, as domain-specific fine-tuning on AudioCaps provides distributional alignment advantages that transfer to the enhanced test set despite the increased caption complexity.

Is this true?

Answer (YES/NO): YES